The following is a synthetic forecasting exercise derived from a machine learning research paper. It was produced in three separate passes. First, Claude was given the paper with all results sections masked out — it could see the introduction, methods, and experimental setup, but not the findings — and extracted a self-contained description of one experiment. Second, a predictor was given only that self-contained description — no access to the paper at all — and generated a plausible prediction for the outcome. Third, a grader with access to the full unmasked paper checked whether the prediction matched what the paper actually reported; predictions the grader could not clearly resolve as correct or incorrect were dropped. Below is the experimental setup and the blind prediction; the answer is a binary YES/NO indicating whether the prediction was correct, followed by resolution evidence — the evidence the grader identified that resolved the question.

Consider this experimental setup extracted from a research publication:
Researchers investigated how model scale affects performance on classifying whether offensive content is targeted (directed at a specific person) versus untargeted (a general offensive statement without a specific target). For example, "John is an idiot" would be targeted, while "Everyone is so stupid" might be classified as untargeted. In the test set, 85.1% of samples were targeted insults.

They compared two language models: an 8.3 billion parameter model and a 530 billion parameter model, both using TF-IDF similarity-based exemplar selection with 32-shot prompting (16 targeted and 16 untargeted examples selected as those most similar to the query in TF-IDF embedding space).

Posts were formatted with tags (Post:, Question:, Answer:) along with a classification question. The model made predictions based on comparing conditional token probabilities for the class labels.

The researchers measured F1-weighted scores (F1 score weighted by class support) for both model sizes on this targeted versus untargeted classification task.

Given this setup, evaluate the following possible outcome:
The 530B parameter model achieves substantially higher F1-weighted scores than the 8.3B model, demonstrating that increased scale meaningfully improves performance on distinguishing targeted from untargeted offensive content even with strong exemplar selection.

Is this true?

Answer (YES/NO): NO